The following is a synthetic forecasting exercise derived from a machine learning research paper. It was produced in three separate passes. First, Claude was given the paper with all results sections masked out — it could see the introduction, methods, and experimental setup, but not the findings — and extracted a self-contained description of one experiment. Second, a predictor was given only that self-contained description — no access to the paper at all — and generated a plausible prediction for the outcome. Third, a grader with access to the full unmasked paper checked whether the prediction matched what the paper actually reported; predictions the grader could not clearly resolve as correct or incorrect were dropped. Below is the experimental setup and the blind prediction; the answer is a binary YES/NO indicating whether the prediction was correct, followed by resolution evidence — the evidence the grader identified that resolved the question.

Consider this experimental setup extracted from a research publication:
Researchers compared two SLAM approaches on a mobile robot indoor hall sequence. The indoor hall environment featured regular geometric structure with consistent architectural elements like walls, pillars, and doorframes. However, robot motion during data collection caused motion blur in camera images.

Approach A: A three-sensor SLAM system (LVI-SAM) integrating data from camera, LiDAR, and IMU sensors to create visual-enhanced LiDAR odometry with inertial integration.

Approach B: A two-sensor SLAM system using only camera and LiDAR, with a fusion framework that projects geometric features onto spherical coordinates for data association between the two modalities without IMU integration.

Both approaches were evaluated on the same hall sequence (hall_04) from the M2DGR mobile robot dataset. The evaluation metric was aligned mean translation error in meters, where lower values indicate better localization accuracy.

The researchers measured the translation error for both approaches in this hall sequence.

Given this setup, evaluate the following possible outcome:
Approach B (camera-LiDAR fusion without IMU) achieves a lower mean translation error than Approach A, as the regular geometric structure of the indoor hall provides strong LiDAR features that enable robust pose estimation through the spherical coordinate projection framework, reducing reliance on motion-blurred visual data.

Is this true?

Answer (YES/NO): NO